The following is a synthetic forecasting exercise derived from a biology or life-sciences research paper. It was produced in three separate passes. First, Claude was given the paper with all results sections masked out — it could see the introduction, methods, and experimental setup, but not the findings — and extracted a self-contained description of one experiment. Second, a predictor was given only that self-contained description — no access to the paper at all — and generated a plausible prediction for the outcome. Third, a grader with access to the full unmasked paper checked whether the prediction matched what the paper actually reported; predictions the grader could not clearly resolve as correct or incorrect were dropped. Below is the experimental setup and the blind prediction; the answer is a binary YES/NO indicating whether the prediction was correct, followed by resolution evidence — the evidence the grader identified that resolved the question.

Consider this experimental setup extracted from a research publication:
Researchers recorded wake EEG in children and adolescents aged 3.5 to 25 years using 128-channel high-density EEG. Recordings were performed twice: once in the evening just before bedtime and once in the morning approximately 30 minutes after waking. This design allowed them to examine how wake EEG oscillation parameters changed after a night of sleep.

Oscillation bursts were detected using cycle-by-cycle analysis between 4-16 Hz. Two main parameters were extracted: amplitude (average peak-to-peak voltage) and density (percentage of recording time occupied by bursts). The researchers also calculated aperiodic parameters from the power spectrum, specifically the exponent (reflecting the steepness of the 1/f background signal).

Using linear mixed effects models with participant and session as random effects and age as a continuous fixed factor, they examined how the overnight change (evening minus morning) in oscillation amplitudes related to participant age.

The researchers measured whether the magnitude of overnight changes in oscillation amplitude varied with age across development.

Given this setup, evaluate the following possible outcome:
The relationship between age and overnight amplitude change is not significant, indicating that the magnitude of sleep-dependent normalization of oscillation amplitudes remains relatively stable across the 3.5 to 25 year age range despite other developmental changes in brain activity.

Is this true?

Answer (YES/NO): NO